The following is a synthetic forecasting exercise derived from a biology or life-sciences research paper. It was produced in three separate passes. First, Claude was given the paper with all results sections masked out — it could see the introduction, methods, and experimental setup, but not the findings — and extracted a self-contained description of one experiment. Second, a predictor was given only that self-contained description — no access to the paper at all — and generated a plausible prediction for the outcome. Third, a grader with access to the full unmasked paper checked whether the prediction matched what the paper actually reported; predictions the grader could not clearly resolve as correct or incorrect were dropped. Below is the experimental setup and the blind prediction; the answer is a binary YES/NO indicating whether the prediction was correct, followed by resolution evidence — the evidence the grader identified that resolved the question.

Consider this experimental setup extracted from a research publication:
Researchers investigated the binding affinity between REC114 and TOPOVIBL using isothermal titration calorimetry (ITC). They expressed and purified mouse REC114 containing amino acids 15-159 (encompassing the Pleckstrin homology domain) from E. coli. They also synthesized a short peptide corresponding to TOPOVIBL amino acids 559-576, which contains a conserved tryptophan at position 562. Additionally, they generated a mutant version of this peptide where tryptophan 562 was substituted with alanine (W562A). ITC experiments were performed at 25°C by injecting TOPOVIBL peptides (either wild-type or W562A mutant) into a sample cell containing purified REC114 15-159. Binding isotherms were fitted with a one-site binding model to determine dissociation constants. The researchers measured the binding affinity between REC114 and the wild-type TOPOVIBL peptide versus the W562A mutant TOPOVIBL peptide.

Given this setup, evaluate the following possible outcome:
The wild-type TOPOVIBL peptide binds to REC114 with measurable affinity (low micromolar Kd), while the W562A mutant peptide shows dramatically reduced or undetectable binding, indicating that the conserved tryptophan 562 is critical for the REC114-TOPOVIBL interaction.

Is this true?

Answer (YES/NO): YES